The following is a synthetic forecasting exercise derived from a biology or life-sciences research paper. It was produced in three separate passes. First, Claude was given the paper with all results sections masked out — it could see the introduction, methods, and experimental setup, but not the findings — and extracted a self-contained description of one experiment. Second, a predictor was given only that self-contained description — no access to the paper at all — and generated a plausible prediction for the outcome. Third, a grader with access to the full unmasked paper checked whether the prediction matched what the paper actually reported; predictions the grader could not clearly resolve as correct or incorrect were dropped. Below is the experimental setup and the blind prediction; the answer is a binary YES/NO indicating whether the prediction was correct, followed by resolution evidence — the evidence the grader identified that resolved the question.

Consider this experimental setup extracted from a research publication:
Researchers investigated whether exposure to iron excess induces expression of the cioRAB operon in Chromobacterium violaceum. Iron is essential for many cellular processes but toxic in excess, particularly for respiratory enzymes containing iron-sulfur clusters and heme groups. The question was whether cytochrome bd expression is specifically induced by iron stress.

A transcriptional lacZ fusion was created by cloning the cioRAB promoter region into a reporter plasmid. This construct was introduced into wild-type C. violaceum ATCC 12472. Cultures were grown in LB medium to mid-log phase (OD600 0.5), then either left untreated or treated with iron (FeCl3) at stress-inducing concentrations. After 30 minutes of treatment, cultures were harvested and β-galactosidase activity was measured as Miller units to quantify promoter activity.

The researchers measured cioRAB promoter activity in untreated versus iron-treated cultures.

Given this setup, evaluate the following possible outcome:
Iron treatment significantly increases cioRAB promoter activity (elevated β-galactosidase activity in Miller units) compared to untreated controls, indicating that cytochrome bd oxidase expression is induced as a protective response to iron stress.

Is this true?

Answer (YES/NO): NO